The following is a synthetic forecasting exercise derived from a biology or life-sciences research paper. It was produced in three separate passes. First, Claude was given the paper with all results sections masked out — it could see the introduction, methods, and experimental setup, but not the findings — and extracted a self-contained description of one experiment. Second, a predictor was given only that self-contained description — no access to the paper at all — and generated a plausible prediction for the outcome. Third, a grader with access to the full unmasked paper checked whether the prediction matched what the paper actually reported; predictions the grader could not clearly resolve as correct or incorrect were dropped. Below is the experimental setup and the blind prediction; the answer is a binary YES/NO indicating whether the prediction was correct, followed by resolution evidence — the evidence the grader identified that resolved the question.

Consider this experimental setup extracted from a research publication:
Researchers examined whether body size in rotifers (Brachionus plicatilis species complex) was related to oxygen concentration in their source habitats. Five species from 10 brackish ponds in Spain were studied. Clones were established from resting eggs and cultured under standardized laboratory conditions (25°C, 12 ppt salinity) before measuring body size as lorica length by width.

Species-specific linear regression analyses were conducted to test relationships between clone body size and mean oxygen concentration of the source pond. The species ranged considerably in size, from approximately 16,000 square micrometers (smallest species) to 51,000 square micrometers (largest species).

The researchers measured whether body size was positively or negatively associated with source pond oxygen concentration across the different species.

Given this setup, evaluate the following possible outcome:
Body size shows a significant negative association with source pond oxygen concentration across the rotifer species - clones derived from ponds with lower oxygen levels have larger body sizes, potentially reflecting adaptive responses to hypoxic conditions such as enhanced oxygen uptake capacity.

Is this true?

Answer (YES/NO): NO